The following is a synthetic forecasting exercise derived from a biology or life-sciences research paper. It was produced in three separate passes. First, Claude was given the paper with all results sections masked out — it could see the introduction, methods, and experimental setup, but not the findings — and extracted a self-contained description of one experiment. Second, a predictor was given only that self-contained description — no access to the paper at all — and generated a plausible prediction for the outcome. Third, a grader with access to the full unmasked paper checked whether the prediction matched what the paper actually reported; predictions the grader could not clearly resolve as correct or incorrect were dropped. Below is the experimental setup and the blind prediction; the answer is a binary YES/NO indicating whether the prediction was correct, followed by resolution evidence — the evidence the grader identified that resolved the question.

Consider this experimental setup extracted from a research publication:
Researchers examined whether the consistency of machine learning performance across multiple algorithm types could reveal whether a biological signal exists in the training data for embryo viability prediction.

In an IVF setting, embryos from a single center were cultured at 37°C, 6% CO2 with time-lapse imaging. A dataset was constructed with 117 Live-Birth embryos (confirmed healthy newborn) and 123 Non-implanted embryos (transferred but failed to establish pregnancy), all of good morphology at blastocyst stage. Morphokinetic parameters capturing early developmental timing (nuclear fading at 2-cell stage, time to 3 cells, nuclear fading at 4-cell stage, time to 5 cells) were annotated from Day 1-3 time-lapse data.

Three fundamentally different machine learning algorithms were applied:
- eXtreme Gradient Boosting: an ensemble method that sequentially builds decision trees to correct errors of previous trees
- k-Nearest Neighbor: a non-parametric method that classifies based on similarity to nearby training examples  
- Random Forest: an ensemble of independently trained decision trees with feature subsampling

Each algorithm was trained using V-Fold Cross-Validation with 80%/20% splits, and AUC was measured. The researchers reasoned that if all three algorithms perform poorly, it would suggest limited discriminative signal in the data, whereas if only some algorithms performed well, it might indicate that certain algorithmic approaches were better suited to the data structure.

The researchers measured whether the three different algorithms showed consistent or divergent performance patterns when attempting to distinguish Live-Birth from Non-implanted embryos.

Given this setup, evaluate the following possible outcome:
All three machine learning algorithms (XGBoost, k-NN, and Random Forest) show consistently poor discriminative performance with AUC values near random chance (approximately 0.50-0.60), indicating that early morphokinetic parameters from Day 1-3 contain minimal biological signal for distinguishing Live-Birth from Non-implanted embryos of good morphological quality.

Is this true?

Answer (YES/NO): YES